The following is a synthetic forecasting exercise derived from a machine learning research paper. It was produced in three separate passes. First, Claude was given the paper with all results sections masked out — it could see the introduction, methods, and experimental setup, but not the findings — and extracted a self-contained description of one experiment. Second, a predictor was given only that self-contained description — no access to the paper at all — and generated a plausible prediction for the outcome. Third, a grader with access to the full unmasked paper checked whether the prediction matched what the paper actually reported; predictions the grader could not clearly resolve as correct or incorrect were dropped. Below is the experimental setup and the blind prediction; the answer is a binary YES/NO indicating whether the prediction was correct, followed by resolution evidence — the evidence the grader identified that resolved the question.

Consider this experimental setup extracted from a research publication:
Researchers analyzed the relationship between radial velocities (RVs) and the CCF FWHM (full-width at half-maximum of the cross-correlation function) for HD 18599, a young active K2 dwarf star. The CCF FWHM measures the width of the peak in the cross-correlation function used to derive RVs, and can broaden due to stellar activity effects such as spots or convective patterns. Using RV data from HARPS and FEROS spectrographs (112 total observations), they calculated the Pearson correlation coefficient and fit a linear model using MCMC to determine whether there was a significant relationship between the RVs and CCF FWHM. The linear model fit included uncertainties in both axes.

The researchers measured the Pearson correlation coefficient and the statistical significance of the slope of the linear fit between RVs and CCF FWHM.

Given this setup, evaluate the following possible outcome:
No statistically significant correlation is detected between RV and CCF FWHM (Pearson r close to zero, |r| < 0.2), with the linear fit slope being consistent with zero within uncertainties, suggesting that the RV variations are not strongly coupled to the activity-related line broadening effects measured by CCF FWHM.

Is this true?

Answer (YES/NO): YES